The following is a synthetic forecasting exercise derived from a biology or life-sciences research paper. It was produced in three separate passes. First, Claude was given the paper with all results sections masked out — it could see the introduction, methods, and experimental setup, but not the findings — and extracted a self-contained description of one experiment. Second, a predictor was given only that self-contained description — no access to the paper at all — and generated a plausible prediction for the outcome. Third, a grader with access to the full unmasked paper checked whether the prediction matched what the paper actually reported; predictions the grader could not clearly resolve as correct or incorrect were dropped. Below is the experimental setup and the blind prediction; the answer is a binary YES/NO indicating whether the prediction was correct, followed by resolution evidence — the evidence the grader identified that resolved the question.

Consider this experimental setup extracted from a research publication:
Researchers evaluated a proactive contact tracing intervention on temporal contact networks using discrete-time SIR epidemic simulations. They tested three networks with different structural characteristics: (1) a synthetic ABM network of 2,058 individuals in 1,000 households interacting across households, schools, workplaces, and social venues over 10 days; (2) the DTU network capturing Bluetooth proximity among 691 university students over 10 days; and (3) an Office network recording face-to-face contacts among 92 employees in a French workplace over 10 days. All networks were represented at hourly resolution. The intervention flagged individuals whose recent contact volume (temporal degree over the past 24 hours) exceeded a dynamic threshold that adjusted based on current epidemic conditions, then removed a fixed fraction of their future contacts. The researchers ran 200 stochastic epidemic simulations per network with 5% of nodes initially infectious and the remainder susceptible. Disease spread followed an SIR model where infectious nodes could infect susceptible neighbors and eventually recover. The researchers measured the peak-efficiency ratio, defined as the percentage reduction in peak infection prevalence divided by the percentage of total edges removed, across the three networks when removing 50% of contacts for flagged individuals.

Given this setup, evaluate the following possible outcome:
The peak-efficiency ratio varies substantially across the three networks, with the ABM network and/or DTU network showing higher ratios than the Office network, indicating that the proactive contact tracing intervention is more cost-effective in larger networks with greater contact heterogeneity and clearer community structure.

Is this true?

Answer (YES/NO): YES